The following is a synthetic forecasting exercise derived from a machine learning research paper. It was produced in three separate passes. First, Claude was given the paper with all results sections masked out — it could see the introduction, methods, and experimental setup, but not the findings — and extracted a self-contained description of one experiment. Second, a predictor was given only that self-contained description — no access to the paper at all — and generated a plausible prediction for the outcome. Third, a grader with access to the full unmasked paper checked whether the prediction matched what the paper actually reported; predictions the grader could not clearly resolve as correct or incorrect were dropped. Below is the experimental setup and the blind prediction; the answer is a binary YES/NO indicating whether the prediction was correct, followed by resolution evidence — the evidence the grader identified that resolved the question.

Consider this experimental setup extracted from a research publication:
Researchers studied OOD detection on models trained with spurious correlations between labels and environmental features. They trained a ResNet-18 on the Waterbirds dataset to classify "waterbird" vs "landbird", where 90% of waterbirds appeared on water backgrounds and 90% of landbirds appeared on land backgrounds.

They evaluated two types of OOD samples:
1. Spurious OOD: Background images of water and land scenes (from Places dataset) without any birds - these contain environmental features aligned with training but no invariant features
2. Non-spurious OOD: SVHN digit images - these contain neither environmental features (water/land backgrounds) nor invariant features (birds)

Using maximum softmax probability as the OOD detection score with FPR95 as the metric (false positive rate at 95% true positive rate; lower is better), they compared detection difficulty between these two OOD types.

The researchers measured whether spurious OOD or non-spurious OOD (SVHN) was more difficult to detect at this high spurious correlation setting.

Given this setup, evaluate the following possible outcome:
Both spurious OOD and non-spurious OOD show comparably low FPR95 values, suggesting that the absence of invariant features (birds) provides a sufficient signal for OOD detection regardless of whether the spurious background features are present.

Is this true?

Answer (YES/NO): NO